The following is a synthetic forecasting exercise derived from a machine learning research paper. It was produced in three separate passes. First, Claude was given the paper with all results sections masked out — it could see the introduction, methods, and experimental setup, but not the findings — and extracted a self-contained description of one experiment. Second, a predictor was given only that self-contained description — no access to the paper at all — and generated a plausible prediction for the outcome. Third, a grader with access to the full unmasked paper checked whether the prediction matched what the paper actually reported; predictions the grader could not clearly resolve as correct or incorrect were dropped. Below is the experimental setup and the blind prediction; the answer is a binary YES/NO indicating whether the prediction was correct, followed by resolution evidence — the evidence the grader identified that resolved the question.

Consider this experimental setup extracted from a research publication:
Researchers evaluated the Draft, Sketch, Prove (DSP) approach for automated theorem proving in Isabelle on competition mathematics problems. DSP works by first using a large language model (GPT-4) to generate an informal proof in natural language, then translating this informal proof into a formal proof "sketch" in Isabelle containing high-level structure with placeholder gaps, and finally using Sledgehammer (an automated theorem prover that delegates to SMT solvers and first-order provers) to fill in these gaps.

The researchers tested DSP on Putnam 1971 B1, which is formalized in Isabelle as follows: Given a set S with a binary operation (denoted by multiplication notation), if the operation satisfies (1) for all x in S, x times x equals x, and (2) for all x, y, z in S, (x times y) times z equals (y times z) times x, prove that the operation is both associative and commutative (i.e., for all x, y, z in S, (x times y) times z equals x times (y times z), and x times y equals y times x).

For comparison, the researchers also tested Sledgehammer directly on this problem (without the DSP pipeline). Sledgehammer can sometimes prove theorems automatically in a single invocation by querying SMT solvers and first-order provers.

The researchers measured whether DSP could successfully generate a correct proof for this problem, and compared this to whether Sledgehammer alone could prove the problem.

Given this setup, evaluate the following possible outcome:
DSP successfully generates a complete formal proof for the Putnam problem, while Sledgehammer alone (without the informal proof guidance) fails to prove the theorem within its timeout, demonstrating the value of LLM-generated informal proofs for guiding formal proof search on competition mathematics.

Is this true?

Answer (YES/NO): NO